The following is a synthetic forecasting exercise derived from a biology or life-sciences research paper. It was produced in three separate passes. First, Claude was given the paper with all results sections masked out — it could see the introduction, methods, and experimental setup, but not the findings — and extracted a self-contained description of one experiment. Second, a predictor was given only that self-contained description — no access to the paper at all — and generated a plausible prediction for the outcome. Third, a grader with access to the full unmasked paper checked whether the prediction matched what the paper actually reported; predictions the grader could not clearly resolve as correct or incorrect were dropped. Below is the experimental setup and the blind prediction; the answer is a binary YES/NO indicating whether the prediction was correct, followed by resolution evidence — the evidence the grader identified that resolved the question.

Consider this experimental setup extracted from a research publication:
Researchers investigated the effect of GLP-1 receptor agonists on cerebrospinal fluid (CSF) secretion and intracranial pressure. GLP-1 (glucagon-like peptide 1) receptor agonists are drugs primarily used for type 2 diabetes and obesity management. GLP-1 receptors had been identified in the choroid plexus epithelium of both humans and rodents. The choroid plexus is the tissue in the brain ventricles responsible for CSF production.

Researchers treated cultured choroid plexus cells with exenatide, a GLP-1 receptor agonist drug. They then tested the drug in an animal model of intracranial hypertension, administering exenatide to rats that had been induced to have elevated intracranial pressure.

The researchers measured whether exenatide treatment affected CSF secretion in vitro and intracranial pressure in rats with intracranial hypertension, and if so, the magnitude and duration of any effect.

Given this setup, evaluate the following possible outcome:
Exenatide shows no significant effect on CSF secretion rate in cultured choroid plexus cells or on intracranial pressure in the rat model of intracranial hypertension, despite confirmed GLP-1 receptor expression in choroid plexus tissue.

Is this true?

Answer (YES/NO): NO